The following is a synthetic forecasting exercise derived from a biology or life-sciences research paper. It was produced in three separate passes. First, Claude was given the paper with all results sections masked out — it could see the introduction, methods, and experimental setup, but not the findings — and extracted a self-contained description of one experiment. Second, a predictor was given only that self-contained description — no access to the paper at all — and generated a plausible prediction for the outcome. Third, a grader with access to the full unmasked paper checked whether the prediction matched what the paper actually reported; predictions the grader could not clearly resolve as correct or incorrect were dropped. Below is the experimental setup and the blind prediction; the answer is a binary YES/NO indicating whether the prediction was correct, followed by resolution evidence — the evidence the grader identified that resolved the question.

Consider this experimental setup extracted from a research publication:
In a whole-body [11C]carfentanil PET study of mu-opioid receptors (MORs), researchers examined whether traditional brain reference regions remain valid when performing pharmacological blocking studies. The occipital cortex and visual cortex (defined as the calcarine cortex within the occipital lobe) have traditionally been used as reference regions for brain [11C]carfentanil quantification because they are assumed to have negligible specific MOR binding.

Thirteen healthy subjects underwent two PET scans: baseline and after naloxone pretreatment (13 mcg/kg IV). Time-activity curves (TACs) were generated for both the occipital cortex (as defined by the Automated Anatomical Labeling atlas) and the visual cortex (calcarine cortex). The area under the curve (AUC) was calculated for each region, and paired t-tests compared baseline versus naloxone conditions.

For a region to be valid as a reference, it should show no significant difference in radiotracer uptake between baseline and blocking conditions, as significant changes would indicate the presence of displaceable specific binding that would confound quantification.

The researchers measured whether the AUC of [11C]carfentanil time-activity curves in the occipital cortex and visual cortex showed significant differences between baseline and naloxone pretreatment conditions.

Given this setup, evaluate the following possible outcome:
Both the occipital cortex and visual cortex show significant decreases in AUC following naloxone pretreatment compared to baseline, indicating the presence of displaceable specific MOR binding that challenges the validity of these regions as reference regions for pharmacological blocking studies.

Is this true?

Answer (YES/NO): YES